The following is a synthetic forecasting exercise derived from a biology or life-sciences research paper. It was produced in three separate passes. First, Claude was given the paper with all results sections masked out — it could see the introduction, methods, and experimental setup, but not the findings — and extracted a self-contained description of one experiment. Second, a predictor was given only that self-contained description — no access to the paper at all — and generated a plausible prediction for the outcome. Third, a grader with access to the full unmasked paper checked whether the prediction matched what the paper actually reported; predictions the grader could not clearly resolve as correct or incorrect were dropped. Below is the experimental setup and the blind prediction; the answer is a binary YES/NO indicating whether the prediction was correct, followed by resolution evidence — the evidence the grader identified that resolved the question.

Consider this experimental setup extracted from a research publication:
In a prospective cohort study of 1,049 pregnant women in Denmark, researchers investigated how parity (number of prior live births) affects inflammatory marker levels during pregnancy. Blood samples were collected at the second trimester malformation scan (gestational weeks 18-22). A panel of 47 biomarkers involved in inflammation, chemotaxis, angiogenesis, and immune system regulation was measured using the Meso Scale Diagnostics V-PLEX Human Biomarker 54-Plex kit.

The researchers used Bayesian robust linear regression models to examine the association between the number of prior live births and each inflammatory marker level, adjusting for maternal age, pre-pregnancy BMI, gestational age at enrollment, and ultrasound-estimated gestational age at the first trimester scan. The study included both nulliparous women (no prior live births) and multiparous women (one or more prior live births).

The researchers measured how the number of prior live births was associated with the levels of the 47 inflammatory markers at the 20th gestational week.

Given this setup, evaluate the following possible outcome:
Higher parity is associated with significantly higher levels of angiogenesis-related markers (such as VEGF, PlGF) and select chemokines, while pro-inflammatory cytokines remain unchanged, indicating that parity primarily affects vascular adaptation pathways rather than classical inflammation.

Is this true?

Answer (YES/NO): NO